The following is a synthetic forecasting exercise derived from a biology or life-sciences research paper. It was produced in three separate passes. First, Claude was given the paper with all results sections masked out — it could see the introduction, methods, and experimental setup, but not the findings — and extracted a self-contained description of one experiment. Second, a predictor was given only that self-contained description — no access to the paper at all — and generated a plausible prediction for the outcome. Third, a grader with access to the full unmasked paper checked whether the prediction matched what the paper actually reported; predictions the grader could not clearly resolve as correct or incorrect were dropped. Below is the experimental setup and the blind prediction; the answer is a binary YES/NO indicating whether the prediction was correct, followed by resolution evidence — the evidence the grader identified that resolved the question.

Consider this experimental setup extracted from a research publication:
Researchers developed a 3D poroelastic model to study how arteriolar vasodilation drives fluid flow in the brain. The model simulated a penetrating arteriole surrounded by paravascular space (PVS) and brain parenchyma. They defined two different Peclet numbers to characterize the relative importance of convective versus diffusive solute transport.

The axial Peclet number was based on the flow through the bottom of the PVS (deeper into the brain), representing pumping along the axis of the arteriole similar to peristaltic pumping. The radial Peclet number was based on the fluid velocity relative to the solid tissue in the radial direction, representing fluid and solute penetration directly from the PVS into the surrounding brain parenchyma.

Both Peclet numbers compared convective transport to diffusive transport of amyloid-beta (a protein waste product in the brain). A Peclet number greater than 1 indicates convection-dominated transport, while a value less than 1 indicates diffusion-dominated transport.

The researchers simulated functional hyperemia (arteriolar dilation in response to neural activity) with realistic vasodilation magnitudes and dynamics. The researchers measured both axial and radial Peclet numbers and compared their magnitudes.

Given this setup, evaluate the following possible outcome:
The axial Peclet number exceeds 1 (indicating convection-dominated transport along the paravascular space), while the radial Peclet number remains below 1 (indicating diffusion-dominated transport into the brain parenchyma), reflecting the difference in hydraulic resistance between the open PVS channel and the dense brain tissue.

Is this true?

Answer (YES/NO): NO